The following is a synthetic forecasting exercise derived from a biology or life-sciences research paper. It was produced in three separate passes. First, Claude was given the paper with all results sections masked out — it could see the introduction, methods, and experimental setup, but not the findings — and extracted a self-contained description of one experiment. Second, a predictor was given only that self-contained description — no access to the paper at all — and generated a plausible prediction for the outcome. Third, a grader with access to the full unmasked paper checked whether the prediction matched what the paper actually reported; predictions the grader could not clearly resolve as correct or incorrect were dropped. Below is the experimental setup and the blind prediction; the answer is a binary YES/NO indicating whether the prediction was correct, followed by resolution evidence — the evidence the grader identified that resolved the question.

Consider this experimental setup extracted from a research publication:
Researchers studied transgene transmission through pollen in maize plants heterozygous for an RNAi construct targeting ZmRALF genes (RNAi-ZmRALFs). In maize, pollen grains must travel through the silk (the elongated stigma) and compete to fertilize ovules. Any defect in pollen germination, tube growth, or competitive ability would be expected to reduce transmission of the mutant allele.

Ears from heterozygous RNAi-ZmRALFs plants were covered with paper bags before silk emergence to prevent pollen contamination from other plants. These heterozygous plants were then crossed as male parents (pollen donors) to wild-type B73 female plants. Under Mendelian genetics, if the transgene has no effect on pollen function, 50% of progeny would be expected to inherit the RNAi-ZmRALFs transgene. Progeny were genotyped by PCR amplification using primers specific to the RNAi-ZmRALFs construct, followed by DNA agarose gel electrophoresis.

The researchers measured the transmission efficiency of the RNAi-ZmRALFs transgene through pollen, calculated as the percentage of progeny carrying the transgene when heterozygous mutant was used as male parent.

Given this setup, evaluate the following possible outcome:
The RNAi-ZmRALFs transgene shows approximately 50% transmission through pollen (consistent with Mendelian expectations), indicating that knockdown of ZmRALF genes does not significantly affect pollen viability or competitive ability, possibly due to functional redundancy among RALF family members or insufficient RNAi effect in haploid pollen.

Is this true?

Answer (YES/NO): NO